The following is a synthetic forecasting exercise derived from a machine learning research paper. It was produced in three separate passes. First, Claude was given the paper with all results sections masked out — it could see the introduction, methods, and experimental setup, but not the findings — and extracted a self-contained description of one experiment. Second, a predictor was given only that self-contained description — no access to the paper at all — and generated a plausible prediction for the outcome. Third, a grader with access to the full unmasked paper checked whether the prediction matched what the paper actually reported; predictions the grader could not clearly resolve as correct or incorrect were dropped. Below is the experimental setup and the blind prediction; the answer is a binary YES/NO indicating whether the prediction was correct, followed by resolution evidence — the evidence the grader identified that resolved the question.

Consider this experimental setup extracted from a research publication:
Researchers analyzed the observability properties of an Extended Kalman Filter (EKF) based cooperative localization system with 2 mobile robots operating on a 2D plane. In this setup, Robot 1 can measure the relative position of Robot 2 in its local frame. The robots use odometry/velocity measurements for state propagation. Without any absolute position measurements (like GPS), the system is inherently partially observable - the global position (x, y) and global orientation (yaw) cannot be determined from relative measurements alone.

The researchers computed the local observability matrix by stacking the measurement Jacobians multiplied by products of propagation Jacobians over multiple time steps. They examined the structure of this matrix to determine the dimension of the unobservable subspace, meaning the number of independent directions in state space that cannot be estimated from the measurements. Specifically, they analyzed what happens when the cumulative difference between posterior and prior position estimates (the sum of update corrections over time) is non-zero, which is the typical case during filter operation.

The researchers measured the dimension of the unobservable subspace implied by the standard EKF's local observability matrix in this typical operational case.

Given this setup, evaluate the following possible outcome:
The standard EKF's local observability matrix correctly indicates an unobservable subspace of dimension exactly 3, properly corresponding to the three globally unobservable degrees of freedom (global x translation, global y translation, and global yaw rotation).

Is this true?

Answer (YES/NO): NO